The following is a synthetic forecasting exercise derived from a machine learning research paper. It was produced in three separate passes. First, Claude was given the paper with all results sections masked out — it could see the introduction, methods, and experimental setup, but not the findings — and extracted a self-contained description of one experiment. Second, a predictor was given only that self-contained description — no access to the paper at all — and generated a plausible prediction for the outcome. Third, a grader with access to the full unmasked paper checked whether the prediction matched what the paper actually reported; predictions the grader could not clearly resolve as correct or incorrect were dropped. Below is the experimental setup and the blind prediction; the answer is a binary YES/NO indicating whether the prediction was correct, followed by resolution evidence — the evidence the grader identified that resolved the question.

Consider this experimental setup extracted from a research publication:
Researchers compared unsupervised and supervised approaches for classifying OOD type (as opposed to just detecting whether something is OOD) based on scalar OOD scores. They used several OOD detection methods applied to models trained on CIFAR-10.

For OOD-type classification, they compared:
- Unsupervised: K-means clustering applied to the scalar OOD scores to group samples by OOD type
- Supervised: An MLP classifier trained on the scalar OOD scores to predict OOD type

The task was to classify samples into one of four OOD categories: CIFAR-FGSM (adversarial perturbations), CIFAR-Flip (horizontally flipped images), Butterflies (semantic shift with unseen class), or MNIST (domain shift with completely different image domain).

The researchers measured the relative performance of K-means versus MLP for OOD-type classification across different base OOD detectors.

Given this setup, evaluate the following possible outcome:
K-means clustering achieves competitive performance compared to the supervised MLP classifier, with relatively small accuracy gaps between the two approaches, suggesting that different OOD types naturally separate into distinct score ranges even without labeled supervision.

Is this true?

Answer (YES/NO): NO